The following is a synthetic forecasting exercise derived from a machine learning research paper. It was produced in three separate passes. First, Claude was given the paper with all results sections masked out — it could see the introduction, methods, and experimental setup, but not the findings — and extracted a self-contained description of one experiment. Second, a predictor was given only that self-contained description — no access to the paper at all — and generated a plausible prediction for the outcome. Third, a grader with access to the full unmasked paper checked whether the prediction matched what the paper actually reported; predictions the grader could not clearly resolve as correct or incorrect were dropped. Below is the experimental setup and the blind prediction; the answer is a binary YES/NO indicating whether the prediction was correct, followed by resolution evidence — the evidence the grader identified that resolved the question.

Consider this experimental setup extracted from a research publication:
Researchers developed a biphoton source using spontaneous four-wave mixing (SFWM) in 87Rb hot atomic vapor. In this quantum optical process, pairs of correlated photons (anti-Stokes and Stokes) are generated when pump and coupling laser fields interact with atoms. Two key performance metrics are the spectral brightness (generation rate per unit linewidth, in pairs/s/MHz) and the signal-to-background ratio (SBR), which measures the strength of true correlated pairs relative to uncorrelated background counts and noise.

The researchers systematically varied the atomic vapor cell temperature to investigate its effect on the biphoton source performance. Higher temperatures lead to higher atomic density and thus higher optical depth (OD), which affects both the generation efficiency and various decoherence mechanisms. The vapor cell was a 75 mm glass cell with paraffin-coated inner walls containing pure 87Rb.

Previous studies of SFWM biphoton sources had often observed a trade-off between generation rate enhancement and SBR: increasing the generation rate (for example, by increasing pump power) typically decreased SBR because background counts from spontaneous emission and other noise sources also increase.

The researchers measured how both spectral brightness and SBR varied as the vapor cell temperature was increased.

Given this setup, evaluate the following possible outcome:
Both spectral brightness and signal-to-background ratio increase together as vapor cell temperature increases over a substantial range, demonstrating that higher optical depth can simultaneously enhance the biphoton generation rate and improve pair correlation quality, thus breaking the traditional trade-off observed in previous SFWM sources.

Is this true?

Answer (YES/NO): NO